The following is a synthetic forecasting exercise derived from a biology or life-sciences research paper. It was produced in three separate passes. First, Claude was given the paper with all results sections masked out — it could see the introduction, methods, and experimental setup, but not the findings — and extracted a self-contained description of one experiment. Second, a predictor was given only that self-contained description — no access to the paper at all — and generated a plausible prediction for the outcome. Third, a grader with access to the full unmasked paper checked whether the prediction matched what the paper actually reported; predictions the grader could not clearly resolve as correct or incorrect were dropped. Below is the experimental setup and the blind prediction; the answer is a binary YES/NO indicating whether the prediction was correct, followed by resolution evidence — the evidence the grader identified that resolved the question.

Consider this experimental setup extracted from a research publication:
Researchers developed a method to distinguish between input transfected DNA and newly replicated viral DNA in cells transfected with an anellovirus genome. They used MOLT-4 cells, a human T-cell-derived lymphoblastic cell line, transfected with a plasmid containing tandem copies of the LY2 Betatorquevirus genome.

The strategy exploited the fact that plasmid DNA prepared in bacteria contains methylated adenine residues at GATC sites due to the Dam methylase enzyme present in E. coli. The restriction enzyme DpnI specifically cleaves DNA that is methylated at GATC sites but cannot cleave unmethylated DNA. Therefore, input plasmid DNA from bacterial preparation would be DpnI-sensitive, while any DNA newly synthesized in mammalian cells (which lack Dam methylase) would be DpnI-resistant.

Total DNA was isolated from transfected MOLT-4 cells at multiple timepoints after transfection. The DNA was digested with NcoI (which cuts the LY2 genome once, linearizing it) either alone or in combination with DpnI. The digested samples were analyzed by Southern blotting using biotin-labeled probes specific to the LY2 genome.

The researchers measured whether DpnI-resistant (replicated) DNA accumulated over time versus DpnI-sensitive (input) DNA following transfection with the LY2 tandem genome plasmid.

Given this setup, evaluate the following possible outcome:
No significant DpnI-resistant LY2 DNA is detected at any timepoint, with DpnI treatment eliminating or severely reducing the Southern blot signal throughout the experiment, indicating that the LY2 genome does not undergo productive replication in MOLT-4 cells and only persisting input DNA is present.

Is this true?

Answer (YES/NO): NO